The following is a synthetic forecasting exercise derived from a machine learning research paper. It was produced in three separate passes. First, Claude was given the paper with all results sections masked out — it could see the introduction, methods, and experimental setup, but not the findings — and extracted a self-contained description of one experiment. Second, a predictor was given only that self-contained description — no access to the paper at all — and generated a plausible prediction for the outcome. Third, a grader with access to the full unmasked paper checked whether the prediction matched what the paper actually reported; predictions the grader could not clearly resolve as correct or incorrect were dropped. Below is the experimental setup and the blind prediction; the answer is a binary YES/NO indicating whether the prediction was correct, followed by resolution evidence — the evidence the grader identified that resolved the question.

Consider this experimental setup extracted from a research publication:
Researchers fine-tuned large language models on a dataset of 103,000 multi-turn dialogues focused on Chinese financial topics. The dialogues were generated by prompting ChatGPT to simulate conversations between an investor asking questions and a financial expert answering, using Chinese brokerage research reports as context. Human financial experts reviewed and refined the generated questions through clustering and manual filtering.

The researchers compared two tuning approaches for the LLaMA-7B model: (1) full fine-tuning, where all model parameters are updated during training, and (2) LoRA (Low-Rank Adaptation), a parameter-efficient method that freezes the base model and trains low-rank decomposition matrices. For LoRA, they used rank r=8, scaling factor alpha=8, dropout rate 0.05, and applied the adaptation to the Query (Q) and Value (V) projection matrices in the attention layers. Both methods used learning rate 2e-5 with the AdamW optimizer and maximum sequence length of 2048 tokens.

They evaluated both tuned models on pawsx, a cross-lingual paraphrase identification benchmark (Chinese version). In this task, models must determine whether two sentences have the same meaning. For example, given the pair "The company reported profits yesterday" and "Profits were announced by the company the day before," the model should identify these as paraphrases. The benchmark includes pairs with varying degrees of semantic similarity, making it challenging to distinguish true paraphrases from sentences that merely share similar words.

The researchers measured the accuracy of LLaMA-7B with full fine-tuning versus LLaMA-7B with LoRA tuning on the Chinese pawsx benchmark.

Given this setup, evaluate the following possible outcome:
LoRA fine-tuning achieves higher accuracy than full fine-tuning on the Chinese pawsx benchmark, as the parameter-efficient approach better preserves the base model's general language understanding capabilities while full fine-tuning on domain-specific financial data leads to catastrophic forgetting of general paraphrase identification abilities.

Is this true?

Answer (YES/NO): YES